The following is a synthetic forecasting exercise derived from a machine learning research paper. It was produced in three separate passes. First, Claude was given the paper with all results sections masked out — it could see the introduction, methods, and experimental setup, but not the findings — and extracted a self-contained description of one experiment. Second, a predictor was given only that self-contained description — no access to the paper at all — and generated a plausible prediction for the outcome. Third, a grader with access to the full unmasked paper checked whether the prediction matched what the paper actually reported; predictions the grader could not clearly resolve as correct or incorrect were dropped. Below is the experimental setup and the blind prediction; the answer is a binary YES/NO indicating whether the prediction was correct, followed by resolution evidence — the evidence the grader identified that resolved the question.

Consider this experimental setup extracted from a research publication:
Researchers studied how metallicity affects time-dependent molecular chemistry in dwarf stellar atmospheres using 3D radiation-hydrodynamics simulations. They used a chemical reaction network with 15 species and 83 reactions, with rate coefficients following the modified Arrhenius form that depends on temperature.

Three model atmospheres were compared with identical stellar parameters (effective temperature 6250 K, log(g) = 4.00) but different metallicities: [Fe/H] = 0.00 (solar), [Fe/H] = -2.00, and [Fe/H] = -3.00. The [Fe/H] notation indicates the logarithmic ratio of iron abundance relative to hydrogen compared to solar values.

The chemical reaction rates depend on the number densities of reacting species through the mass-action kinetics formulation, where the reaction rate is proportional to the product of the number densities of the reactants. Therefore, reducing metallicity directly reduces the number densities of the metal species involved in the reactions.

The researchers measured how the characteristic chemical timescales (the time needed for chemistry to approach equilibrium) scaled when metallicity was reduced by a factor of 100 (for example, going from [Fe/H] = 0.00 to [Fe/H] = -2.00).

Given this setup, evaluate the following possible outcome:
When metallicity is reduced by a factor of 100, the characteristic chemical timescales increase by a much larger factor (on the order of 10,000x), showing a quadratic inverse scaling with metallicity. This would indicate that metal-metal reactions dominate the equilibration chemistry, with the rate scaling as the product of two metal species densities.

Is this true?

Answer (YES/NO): NO